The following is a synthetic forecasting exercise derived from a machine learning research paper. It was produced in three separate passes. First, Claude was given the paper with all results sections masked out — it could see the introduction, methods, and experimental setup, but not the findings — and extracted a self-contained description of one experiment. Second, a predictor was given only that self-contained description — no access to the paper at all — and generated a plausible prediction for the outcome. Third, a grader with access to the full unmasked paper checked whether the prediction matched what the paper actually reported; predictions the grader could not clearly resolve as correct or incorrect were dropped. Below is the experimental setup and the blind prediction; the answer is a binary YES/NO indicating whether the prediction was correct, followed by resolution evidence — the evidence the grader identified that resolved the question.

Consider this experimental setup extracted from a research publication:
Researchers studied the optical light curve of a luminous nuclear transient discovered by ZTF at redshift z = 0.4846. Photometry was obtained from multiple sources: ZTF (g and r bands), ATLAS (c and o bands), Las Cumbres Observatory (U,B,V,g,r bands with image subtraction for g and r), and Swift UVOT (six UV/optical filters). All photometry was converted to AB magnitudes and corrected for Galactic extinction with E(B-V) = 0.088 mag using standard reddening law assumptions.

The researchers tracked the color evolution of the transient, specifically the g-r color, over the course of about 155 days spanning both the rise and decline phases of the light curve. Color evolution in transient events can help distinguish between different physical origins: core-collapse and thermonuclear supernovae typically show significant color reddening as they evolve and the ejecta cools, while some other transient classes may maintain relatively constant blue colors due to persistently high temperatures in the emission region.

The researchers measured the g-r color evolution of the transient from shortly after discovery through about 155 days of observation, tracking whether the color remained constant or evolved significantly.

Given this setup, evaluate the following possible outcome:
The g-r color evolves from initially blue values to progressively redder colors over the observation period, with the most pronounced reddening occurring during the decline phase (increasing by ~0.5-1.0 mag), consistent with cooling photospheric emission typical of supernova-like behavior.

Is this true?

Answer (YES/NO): NO